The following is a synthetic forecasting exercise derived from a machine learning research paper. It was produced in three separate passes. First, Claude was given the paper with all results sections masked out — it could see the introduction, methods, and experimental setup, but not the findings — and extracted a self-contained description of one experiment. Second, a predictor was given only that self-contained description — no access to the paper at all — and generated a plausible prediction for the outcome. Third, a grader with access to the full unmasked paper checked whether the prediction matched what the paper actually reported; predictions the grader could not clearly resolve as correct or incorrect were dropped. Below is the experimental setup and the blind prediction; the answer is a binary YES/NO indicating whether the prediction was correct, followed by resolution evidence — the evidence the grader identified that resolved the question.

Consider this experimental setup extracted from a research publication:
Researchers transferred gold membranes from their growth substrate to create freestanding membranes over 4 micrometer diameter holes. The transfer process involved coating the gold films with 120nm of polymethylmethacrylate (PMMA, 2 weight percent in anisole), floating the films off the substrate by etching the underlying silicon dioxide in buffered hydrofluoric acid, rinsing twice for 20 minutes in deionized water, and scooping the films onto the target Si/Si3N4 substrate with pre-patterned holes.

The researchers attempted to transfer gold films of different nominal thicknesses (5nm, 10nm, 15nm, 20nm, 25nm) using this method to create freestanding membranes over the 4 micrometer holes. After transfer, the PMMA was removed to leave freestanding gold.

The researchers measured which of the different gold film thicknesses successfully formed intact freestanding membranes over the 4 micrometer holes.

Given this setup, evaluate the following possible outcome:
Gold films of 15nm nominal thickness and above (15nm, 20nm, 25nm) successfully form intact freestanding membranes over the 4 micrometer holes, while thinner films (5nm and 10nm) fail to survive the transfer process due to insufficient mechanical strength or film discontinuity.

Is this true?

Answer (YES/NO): YES